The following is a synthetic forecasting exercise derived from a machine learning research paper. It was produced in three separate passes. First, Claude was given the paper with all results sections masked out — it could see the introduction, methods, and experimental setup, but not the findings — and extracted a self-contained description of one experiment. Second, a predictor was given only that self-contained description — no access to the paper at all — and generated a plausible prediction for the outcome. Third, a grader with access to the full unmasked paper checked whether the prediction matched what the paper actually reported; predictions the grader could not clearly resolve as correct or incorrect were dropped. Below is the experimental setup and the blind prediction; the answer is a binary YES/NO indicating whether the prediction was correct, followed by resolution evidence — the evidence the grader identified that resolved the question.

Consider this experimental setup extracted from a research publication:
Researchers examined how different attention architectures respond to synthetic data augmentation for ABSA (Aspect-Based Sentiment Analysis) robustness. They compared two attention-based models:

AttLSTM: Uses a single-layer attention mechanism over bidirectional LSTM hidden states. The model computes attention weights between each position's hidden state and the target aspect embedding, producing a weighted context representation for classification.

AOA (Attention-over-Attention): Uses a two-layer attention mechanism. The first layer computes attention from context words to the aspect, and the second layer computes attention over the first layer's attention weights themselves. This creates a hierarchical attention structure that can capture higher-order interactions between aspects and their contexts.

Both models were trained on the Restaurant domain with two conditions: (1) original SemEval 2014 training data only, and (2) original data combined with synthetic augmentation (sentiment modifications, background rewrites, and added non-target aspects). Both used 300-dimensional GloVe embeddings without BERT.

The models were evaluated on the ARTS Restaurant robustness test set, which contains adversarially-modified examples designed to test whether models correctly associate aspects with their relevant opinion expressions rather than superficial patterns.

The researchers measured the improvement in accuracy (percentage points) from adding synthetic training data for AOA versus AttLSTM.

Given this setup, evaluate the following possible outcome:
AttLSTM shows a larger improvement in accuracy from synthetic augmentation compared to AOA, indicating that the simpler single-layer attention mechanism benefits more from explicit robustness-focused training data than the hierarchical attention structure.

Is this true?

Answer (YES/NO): NO